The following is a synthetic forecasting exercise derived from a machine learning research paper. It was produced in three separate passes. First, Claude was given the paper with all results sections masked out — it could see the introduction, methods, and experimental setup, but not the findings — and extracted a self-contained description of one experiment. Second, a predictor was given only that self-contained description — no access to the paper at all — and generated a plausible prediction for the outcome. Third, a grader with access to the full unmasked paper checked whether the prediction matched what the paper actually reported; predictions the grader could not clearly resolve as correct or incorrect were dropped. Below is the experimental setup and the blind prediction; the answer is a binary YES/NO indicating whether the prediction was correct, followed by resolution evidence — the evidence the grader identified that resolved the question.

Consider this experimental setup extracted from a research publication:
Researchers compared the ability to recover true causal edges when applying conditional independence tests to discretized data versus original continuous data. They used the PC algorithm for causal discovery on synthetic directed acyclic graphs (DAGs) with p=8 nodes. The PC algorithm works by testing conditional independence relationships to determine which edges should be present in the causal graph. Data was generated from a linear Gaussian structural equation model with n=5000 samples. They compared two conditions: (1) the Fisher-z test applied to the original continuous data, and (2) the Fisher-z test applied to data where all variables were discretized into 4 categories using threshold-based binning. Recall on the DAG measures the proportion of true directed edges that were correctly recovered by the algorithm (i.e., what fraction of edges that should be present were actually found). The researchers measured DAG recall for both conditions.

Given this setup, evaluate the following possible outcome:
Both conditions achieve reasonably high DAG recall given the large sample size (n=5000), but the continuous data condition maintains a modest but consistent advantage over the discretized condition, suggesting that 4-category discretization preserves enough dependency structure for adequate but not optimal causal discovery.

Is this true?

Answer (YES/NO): NO